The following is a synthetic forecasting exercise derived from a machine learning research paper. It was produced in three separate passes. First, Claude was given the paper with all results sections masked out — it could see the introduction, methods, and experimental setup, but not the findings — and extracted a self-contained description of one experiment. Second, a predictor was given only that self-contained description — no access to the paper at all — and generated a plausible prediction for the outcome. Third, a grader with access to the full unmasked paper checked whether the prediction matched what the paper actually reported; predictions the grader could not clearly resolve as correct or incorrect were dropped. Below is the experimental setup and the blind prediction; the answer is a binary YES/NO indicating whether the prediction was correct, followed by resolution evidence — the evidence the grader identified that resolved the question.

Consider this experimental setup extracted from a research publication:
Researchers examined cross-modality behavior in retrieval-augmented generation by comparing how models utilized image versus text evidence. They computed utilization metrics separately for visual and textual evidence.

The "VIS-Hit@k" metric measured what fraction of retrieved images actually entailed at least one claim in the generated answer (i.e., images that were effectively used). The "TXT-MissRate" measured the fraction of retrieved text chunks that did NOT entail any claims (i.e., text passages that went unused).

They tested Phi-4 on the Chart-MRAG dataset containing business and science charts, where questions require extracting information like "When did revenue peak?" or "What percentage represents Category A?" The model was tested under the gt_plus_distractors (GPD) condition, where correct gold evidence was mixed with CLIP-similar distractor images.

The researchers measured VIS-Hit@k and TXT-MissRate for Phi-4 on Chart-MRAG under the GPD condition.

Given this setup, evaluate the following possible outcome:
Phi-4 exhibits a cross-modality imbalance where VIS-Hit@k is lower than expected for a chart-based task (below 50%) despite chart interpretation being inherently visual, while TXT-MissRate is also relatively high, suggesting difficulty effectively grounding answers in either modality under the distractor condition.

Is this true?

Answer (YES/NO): NO